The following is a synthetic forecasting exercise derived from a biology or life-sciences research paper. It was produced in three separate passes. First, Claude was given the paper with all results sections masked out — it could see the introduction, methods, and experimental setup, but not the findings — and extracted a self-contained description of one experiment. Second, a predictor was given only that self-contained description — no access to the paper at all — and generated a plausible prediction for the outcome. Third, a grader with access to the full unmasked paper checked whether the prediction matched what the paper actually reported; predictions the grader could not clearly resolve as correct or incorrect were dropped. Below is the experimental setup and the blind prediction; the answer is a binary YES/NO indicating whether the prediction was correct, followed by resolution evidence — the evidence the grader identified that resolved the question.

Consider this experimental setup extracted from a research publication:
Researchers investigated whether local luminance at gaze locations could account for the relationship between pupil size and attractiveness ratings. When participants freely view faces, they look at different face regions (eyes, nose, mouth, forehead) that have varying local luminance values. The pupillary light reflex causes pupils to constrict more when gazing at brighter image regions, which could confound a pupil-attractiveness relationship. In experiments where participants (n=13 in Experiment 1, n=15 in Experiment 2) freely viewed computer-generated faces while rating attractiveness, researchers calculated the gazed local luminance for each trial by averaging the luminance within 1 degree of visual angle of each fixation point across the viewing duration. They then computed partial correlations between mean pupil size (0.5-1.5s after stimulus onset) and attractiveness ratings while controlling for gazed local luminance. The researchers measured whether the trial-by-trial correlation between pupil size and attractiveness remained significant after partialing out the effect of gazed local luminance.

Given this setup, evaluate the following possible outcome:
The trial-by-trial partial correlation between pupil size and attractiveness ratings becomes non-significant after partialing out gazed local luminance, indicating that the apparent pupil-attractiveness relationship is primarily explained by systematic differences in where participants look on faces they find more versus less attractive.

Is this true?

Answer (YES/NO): NO